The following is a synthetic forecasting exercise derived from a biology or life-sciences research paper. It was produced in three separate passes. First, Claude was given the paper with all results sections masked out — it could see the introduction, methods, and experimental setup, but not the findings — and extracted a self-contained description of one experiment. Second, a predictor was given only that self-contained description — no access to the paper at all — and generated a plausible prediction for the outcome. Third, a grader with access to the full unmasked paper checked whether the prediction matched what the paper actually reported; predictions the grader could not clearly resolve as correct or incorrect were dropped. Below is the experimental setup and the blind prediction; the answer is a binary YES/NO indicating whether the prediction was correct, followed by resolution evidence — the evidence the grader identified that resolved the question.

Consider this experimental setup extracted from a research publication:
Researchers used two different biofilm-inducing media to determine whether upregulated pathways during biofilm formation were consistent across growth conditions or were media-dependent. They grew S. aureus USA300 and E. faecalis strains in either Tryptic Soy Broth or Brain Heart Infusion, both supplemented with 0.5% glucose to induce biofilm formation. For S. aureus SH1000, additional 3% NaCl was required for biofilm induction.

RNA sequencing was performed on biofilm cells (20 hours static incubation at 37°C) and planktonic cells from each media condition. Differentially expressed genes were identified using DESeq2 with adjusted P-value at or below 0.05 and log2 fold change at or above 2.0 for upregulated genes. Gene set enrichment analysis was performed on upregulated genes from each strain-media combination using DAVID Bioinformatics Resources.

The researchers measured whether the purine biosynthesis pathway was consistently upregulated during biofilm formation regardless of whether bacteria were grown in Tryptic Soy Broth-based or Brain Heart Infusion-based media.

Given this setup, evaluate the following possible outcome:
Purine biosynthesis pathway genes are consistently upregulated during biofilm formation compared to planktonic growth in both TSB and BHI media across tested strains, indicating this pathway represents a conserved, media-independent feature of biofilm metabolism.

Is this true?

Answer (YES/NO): YES